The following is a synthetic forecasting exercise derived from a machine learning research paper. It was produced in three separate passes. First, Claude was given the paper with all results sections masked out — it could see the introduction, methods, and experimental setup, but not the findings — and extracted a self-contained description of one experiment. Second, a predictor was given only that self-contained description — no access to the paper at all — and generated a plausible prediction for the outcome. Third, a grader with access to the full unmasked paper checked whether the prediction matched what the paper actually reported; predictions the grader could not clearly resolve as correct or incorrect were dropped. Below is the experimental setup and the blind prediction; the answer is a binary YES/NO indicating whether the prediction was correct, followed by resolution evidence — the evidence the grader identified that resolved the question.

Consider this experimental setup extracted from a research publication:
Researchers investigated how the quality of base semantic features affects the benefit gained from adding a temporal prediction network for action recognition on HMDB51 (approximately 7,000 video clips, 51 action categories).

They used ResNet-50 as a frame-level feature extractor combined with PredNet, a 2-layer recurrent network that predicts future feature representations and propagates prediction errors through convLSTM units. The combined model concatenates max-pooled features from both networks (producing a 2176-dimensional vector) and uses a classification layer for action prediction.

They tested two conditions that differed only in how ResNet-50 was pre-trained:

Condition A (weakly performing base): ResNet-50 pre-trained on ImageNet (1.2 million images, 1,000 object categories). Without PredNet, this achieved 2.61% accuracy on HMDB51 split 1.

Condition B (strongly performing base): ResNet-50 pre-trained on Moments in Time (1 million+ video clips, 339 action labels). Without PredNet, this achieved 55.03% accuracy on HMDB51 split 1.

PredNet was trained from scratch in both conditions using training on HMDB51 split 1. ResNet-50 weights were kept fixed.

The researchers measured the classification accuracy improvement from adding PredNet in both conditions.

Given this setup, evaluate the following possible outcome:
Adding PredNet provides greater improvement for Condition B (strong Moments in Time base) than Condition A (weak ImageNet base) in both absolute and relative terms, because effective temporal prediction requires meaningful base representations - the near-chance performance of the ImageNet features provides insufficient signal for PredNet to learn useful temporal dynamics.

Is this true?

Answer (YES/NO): NO